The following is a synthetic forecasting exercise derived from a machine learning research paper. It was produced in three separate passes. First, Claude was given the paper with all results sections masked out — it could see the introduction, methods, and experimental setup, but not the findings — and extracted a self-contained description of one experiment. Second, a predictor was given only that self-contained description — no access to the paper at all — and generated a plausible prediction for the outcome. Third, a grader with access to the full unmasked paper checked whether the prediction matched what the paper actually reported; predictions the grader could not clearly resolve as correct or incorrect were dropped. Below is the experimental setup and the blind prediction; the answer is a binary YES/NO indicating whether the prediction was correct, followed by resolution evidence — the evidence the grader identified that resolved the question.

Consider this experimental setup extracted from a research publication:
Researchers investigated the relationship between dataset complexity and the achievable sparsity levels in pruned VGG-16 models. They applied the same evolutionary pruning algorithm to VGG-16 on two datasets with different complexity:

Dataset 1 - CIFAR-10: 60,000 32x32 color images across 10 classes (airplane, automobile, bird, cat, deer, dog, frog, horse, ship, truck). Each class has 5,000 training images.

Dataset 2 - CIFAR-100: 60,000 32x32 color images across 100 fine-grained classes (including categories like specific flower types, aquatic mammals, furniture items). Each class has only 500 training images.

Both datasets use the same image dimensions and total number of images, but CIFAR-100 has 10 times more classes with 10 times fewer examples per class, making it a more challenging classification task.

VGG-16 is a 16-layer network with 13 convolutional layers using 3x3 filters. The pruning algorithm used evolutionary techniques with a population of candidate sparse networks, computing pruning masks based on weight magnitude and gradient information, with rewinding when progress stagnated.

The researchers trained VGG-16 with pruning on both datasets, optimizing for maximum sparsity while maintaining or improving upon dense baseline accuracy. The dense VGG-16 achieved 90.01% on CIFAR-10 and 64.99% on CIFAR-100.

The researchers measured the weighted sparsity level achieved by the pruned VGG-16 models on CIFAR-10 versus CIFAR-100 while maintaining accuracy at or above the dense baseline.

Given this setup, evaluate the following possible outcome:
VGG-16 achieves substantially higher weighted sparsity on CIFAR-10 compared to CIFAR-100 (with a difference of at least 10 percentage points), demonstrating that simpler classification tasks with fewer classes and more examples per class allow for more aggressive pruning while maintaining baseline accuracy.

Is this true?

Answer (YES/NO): NO